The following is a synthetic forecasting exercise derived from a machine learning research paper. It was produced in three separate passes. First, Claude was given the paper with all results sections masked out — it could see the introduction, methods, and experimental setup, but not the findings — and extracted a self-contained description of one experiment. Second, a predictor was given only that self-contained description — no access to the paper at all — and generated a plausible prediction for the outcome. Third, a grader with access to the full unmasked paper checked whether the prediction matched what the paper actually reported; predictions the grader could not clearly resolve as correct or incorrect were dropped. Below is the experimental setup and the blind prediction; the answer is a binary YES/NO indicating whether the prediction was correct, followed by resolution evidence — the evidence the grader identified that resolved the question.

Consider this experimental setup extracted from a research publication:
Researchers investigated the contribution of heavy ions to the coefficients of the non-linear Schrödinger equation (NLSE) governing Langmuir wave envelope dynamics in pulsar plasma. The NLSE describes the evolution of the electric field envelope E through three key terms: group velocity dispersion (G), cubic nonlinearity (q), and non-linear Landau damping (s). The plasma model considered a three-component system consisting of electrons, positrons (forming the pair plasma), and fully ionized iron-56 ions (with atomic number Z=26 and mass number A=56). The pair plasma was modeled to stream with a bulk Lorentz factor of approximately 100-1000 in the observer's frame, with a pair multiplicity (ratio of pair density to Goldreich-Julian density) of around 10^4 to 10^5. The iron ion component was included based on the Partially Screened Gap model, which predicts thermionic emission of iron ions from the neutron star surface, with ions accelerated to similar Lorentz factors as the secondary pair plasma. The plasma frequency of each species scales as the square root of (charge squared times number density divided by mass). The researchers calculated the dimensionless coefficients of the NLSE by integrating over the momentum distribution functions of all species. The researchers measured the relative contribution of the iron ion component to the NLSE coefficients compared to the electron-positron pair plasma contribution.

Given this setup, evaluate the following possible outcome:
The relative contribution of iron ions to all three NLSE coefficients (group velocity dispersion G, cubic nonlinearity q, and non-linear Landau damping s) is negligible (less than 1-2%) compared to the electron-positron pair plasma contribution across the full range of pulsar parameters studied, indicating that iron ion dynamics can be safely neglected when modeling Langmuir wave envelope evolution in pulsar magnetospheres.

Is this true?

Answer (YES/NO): YES